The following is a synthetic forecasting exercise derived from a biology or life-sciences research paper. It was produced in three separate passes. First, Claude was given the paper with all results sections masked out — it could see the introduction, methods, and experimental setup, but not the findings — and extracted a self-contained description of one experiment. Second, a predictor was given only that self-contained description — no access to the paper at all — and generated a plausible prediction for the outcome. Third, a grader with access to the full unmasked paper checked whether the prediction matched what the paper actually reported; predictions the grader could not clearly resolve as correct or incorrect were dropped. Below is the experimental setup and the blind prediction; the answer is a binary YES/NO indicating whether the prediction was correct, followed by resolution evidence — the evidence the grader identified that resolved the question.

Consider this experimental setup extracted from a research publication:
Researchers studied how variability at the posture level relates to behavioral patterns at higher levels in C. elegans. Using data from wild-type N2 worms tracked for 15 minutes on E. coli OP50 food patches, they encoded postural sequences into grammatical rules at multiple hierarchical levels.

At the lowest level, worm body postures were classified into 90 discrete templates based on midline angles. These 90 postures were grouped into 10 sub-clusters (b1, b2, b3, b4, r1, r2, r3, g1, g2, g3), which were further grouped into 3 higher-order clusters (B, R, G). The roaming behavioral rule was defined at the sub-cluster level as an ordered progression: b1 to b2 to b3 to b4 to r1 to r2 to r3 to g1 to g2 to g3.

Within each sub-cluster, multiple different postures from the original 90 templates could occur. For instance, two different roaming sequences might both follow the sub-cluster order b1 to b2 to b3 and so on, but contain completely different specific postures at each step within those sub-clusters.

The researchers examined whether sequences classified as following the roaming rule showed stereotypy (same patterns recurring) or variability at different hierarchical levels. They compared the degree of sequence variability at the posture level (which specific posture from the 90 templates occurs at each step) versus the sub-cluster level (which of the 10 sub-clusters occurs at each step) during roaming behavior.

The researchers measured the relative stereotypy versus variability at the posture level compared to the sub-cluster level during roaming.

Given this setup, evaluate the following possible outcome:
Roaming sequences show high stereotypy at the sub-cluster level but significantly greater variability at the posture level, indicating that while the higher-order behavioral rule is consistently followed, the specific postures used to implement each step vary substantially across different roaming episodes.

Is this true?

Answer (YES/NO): YES